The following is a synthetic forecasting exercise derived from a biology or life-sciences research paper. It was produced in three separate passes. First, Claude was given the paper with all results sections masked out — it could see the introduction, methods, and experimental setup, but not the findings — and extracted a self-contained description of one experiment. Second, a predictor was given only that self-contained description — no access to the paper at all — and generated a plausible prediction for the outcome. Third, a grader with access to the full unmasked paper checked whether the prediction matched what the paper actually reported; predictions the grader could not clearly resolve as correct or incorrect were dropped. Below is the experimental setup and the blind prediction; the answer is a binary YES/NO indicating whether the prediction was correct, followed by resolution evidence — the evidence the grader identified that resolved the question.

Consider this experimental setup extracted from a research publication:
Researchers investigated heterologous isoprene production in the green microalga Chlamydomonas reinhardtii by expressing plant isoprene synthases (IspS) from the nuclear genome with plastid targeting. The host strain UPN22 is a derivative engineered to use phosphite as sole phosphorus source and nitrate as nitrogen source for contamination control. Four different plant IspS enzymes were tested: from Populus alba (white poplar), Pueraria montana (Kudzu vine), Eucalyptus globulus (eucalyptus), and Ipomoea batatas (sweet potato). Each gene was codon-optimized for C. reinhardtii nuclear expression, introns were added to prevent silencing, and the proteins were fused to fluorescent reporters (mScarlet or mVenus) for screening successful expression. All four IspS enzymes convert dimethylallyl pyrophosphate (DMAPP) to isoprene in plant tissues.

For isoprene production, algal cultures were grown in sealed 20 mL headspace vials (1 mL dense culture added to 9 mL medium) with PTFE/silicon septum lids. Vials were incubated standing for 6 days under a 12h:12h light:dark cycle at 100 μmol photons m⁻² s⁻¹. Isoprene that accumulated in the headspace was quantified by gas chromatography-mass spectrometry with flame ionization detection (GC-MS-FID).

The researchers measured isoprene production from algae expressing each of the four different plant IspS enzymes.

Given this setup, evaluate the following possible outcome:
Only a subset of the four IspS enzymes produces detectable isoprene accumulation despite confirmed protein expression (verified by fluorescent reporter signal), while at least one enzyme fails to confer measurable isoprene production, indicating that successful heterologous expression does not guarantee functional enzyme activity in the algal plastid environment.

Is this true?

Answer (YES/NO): NO